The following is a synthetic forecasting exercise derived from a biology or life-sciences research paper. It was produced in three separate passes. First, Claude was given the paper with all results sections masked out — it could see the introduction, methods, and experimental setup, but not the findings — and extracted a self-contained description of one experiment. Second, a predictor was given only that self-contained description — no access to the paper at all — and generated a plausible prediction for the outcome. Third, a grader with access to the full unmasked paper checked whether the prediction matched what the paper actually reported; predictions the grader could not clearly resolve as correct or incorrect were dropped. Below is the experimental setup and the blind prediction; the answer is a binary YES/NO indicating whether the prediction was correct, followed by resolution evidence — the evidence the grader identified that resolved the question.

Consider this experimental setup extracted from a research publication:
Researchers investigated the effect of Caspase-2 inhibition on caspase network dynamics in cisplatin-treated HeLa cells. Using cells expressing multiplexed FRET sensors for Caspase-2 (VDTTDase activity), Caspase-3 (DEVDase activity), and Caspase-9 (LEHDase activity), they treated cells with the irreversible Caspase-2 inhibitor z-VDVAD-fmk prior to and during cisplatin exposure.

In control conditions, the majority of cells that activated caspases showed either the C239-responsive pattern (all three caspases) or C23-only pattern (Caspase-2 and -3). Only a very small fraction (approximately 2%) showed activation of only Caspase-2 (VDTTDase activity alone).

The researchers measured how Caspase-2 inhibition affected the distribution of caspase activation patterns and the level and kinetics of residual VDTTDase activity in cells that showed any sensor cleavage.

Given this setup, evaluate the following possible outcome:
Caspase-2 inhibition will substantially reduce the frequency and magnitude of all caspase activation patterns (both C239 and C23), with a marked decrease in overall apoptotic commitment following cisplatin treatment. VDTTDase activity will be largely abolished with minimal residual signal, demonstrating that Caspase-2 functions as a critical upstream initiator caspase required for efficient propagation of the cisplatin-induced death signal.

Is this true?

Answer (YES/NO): NO